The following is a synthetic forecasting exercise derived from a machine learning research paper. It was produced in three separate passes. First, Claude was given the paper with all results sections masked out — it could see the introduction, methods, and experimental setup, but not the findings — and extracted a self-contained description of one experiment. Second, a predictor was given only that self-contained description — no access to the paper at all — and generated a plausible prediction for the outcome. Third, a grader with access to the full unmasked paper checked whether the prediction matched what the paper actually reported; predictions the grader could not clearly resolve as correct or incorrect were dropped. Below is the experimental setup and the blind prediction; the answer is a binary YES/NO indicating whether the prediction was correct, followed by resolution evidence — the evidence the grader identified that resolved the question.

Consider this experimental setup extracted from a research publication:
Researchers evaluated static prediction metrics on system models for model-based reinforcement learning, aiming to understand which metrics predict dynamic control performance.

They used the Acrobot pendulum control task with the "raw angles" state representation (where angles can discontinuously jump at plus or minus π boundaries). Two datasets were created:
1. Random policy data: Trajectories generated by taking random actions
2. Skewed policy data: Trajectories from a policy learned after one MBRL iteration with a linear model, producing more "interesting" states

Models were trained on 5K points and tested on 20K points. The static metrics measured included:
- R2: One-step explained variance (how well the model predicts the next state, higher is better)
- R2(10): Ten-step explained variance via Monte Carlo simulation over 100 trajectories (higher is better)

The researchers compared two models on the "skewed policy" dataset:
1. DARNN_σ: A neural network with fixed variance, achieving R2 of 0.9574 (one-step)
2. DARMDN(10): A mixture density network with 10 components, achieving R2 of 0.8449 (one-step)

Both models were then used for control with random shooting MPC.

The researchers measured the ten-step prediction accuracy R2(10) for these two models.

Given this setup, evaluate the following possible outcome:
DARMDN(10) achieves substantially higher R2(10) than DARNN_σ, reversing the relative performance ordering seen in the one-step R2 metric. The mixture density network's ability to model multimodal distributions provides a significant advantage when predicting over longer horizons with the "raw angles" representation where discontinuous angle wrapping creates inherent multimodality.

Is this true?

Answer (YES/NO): YES